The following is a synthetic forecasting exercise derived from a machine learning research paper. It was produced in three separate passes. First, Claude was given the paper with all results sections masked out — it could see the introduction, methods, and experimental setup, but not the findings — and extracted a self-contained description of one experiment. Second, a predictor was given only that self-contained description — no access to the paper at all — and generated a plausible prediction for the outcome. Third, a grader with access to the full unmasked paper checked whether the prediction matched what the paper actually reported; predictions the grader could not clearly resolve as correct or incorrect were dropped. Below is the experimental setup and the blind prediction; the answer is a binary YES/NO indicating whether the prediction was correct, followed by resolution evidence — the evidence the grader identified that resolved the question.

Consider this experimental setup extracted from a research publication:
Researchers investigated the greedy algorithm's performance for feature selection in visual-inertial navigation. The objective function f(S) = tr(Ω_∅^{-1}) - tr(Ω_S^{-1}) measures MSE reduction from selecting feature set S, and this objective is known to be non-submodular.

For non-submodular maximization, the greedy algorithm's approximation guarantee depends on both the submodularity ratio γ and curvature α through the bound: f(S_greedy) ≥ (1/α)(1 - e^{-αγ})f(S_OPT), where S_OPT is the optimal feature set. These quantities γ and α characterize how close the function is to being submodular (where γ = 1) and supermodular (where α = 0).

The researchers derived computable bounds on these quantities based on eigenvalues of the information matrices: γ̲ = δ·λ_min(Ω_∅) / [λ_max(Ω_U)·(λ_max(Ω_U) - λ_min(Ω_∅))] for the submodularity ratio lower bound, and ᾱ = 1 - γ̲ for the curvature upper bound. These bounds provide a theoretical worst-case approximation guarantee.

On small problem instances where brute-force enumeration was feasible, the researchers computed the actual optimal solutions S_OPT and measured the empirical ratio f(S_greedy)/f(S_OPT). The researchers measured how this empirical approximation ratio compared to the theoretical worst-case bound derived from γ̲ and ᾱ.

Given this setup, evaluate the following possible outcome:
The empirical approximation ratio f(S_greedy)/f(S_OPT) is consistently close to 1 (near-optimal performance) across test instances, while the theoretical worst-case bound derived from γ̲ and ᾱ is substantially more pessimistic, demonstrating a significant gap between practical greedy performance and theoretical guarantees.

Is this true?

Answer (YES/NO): YES